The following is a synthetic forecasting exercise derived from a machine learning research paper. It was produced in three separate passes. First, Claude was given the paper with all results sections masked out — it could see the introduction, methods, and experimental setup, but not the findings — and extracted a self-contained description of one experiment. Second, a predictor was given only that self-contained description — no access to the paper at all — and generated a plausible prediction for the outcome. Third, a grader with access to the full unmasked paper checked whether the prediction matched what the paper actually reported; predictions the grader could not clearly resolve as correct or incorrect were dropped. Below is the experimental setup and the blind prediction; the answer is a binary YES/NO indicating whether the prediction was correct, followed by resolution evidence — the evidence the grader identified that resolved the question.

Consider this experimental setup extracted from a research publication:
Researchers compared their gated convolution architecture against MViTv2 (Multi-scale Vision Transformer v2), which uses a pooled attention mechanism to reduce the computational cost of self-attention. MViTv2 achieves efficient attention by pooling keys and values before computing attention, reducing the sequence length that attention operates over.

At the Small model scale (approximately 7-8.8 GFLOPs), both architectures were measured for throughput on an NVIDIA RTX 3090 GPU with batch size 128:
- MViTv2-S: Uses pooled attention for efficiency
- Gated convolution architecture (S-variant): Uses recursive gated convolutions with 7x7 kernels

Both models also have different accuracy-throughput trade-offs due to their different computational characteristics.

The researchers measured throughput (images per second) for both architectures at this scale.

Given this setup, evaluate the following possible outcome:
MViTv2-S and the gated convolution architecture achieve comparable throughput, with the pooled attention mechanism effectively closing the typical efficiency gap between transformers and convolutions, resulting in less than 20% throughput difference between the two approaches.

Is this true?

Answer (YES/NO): YES